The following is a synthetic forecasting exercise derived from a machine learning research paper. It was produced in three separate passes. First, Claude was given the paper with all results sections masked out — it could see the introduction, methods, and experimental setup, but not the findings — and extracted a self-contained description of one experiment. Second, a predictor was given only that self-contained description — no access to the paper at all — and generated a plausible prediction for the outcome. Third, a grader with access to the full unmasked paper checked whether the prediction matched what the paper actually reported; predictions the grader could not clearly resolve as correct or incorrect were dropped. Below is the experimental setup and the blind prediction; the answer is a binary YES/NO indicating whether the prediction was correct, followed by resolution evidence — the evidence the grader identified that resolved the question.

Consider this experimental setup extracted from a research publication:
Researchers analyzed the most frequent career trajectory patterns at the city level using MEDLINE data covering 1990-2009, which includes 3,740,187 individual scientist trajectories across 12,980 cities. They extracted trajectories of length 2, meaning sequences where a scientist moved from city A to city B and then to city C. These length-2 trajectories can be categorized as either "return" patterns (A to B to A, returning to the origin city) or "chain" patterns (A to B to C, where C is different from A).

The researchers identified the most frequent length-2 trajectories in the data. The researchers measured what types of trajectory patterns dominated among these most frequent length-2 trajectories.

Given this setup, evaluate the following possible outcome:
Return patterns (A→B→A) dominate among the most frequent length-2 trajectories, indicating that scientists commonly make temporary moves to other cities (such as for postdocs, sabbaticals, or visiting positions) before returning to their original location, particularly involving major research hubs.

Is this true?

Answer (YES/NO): YES